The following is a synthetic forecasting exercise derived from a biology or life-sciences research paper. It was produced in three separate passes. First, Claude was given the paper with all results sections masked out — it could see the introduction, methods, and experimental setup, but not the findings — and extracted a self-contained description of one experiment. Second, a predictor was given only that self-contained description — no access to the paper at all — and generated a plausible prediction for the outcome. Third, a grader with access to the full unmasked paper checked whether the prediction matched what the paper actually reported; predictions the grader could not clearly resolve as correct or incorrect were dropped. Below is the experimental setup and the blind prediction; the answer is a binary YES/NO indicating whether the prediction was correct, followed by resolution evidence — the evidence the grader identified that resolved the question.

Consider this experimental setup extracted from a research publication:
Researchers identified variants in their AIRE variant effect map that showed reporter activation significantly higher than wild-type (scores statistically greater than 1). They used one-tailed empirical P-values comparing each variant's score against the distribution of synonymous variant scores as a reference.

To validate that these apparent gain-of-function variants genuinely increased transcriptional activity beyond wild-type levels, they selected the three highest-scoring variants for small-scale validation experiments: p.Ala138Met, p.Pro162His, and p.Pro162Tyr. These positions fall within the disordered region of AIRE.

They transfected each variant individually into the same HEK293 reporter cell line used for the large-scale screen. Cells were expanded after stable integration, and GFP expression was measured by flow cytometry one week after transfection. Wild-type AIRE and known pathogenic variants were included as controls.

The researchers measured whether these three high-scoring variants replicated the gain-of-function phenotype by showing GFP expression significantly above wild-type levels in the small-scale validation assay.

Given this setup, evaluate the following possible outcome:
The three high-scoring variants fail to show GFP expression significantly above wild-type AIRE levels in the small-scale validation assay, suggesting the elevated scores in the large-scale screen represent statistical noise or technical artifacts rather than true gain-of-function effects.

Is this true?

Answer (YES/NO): NO